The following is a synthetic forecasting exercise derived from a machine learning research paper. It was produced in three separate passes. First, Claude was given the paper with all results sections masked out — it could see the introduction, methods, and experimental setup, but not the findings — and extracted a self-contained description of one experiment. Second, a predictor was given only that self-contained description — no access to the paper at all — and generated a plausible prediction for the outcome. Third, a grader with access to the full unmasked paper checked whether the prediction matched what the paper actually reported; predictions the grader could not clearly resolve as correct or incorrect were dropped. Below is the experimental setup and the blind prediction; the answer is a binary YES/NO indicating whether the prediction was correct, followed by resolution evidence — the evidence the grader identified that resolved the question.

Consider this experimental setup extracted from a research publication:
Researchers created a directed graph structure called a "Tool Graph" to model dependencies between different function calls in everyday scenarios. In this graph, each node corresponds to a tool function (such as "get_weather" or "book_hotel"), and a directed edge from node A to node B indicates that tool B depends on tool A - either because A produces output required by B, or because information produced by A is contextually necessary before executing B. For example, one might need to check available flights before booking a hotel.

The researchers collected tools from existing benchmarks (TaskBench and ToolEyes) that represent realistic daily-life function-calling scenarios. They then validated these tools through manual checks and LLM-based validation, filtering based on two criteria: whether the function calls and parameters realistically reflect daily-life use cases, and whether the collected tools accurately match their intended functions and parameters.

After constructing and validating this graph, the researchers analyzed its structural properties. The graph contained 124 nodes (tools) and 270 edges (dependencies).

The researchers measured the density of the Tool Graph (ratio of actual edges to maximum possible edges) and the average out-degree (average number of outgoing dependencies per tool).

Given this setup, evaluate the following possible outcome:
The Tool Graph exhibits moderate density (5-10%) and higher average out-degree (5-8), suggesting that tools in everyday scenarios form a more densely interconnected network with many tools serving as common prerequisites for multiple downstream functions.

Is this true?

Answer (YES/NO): NO